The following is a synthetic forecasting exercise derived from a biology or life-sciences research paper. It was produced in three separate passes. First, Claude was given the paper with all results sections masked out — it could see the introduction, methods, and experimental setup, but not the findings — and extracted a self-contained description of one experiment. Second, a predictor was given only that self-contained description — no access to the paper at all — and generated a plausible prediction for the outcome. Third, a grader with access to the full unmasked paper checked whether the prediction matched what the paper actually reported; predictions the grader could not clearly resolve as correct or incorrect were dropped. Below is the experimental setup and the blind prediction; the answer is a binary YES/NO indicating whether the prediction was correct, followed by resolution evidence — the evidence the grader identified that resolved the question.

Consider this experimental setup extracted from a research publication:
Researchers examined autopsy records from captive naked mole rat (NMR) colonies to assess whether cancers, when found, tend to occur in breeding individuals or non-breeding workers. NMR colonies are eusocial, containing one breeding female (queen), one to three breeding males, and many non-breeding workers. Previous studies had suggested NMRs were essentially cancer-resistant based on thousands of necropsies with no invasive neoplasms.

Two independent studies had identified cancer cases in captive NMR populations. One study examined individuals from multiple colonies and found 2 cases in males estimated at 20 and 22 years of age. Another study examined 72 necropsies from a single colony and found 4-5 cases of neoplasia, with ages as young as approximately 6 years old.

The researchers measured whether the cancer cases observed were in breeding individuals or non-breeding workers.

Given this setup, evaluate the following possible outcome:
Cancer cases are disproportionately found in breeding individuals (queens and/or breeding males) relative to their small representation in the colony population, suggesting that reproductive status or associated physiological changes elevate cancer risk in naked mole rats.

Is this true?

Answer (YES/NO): NO